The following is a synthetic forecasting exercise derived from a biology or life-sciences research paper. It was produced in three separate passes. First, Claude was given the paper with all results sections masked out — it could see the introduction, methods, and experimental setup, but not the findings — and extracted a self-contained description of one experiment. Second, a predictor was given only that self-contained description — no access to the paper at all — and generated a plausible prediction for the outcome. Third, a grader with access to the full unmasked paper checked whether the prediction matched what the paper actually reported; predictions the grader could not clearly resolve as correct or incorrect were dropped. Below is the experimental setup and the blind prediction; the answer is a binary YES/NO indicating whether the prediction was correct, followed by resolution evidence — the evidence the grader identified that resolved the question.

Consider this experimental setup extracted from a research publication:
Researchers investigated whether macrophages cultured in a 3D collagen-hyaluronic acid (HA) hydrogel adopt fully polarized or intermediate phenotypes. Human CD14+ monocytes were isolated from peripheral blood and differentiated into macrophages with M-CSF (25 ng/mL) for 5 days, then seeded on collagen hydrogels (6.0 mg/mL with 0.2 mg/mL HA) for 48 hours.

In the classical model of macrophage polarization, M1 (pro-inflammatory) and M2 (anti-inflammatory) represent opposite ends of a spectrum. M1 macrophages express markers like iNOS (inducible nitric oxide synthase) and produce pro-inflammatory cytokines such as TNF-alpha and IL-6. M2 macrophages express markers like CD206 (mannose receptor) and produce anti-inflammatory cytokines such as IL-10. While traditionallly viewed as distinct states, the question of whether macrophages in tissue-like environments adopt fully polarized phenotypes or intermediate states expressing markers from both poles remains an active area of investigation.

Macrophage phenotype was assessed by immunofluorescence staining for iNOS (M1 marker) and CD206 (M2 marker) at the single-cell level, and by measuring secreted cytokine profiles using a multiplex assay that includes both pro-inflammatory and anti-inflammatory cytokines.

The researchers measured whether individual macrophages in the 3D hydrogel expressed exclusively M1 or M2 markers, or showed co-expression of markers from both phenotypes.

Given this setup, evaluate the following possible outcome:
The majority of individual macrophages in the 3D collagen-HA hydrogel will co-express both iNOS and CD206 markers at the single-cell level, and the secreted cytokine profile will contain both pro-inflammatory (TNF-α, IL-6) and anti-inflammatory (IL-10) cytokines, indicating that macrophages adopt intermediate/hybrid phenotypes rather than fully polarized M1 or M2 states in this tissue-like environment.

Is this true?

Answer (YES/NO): YES